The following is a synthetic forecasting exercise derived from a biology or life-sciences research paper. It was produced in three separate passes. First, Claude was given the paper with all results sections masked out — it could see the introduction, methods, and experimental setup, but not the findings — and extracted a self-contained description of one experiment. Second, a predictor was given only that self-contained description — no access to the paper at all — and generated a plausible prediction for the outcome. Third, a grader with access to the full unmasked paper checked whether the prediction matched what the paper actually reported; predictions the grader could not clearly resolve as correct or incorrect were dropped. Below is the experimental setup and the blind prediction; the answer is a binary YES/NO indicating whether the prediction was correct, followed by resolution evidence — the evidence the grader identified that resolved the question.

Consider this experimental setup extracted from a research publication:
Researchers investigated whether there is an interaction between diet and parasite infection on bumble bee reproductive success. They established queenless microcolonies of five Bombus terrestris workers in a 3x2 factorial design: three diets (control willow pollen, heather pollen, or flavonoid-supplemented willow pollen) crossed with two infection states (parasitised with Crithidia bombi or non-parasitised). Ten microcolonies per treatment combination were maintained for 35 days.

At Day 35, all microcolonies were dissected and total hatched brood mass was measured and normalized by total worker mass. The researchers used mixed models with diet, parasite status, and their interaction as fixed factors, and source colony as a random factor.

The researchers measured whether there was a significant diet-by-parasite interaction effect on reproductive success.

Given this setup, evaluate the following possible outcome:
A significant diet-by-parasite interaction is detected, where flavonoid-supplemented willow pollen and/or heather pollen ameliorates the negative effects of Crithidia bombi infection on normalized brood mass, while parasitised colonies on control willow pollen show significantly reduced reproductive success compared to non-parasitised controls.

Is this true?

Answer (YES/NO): NO